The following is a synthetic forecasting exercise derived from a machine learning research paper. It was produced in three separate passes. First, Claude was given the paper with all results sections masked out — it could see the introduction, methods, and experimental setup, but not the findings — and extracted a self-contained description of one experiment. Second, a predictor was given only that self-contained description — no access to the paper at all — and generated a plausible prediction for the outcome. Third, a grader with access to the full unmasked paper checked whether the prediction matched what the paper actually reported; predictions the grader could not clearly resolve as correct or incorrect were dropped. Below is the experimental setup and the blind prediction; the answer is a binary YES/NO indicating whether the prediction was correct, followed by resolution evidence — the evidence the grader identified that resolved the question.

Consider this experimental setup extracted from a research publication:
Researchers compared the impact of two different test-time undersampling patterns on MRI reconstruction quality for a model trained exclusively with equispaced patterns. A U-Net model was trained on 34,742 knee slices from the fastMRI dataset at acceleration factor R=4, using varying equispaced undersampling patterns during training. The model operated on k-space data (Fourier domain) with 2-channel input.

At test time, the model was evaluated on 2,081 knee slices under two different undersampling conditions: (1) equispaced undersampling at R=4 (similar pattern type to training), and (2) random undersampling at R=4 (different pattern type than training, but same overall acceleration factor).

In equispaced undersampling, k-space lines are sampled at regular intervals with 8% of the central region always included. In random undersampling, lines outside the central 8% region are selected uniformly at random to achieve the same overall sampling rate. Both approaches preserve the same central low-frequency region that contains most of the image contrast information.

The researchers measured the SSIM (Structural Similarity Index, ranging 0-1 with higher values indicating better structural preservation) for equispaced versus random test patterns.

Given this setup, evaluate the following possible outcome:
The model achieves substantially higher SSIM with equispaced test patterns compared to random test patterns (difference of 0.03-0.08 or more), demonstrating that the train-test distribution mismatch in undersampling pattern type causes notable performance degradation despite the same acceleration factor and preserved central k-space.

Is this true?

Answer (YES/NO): YES